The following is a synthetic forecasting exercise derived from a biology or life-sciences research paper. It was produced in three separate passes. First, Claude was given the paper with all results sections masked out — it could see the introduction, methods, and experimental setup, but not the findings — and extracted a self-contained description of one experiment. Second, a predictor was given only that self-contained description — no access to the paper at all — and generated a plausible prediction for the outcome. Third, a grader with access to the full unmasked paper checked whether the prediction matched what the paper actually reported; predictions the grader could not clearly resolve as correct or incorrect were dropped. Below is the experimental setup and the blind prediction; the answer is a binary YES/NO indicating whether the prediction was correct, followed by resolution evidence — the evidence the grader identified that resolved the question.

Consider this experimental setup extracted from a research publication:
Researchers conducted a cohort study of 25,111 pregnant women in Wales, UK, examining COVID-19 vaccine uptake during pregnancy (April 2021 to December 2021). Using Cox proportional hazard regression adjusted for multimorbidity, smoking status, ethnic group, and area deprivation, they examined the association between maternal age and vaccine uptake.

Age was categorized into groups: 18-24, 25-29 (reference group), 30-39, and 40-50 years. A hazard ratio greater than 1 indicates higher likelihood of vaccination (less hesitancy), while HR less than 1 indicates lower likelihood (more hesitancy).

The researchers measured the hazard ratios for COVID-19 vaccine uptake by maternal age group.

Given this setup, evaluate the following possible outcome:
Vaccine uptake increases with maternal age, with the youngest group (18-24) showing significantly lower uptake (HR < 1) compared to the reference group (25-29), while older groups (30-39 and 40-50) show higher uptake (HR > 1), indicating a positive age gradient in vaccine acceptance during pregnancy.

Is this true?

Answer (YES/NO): YES